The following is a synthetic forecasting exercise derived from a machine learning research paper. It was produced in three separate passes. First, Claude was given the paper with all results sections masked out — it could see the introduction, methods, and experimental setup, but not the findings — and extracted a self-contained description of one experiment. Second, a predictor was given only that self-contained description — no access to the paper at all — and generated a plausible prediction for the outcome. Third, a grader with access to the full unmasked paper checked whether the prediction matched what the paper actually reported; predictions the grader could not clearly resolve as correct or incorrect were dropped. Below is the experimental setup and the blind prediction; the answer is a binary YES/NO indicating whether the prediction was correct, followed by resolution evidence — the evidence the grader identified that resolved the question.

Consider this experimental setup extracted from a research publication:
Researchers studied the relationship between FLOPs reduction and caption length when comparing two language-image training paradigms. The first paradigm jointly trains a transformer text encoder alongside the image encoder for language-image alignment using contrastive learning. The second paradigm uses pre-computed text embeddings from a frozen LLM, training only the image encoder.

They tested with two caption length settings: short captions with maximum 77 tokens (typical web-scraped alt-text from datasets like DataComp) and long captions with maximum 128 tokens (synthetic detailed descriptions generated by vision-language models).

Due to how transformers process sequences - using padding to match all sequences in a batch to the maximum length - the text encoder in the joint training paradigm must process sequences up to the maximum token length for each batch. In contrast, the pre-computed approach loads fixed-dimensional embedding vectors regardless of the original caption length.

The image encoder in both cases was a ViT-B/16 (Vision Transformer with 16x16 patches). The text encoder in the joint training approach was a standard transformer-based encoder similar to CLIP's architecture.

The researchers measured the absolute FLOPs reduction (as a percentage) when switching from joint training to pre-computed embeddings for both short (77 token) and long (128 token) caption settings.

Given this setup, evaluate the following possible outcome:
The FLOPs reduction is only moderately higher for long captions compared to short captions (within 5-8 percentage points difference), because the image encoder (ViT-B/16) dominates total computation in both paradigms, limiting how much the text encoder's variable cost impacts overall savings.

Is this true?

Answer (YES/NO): NO